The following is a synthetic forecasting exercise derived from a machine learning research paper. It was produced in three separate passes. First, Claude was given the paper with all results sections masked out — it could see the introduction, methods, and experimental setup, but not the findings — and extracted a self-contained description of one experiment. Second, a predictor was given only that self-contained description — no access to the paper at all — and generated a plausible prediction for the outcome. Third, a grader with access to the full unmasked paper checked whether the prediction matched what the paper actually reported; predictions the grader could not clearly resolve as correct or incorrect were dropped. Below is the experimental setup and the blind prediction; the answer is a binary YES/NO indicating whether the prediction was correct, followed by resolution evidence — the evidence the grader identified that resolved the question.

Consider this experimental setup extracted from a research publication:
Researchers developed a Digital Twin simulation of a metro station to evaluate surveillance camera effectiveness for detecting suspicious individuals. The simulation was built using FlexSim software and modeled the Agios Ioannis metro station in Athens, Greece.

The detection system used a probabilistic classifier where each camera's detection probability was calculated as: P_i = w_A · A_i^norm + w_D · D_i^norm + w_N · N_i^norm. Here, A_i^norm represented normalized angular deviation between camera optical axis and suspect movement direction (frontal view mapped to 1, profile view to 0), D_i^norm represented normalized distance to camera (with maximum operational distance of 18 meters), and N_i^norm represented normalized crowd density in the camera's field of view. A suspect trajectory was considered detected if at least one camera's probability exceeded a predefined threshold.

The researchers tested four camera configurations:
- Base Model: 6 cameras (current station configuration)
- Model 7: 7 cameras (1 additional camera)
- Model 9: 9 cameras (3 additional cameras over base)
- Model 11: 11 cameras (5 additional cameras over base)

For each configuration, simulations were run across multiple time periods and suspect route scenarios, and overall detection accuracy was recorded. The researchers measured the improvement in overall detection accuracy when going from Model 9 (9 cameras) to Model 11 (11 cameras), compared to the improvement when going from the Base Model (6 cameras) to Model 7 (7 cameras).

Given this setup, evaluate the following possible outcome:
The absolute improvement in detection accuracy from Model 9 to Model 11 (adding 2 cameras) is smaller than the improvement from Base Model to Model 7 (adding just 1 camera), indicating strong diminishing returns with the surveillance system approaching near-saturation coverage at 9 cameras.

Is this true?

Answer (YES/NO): YES